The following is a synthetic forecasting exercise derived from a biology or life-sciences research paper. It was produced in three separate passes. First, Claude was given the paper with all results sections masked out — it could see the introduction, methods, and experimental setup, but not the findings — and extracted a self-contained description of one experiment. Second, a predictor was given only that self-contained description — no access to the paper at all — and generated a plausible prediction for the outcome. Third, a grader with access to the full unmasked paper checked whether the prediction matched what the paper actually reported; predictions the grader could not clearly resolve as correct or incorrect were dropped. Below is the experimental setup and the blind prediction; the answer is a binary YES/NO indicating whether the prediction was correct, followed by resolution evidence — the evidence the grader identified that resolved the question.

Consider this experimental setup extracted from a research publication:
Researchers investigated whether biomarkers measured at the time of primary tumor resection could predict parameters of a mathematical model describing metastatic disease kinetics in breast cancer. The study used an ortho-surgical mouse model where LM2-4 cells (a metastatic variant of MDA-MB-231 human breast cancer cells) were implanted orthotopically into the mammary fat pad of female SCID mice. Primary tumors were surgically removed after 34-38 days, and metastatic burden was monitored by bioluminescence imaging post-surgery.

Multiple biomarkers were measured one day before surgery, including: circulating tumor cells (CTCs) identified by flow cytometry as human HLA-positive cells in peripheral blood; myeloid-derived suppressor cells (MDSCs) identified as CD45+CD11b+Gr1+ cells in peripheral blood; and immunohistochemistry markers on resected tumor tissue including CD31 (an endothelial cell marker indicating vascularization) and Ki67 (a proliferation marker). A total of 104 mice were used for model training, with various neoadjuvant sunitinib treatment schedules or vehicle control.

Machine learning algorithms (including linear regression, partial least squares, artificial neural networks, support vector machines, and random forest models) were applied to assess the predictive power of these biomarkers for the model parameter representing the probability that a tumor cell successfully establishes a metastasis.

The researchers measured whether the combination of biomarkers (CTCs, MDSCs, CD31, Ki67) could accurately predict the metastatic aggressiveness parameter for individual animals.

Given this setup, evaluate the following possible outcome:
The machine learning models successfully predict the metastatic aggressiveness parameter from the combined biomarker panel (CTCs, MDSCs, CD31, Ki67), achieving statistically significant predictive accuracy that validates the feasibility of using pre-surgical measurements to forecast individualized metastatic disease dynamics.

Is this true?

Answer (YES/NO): NO